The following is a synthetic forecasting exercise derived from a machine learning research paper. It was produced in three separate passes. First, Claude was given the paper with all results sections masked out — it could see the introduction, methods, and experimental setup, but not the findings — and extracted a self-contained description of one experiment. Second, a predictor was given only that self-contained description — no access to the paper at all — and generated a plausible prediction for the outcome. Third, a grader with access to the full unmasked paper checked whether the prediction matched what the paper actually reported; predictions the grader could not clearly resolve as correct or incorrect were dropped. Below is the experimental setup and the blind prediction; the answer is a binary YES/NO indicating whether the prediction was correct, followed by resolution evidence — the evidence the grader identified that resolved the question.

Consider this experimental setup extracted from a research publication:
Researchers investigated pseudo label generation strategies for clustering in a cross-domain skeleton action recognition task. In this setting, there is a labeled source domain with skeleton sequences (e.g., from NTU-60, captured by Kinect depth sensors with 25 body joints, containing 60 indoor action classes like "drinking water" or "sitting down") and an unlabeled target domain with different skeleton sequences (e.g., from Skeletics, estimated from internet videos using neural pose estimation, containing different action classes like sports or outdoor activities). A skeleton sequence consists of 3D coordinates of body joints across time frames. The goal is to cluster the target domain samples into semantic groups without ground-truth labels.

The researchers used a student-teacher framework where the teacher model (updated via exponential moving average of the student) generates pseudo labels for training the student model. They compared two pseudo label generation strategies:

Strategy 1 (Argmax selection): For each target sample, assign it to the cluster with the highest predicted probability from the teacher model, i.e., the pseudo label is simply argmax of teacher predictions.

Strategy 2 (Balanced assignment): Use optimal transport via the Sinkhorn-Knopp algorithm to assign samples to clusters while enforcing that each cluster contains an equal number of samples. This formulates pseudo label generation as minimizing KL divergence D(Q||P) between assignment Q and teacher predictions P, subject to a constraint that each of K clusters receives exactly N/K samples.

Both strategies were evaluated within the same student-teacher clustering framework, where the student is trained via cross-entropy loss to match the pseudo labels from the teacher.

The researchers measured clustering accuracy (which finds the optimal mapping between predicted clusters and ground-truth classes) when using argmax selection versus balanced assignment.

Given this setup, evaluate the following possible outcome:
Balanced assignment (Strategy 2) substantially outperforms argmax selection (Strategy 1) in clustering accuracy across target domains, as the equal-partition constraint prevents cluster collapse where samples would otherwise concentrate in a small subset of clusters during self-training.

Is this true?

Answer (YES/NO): YES